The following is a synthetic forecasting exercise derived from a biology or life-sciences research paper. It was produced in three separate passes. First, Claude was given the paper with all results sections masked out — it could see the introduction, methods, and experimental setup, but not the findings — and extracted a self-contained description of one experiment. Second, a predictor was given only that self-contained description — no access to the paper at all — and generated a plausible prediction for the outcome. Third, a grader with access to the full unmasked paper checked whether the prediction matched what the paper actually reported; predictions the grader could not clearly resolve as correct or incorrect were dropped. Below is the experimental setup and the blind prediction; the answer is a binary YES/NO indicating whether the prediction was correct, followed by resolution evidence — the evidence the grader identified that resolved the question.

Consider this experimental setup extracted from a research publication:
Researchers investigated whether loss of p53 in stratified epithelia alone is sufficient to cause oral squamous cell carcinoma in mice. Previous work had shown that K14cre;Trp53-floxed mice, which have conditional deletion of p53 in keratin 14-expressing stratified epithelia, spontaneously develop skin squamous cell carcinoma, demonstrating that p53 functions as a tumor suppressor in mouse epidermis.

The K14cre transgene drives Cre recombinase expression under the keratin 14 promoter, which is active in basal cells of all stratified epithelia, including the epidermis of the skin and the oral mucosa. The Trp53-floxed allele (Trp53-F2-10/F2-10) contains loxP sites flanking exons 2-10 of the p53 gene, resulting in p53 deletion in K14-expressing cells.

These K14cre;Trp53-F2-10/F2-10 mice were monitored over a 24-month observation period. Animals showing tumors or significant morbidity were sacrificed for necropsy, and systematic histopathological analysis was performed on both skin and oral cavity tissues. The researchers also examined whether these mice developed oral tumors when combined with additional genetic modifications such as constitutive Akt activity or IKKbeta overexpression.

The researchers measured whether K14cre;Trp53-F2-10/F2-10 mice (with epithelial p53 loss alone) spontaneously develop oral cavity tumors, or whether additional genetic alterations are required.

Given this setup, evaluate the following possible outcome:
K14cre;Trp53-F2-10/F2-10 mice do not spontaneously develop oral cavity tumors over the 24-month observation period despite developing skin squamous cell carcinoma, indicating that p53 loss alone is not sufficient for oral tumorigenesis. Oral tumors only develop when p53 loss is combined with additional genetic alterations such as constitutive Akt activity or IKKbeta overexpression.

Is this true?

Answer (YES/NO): NO